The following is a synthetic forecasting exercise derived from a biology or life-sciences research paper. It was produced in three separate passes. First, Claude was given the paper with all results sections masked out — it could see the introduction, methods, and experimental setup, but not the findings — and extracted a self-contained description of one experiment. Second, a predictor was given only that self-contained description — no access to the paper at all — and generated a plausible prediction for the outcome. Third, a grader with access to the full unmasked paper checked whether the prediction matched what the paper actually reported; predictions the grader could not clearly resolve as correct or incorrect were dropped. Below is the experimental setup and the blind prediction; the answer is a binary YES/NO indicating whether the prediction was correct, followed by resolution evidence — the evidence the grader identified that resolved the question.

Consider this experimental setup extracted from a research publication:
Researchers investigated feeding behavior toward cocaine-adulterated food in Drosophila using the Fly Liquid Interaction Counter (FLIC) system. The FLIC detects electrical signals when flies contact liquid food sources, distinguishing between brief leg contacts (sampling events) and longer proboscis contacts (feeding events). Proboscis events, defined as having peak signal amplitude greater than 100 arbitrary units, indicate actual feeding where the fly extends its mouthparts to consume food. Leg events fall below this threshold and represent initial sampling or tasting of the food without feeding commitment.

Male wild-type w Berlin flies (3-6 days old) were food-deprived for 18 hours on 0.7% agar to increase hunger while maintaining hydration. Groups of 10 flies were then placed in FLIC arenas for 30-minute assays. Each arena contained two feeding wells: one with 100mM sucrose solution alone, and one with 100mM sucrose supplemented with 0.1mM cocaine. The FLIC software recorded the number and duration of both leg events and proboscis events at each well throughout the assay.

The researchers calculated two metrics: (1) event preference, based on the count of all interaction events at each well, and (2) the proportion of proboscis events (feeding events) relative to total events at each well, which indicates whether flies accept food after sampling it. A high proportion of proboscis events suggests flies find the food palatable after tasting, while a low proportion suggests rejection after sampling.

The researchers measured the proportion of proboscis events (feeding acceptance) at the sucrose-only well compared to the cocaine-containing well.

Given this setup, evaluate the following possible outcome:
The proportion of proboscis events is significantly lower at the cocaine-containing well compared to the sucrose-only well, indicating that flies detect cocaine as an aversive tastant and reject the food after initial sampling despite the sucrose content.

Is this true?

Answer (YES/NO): YES